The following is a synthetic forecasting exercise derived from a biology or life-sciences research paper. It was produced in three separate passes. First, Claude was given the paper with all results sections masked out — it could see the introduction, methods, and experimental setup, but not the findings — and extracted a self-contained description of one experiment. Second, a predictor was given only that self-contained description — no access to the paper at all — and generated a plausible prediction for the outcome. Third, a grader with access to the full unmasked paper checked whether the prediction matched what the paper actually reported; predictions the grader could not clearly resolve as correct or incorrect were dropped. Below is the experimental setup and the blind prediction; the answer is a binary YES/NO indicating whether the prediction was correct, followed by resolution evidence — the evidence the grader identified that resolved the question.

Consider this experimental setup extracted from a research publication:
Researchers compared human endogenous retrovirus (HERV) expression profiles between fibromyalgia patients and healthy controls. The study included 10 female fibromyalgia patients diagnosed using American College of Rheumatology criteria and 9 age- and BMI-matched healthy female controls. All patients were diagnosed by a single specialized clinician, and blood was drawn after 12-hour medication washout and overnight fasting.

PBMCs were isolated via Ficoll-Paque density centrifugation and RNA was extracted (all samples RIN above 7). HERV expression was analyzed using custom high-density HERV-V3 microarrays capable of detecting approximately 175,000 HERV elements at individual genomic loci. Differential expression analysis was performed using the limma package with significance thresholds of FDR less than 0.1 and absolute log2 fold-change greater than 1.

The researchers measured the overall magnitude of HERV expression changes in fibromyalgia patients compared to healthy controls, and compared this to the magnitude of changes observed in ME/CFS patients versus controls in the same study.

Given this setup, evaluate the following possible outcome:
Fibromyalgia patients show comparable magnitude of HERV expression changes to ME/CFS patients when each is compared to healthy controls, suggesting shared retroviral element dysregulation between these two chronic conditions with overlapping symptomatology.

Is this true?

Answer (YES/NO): NO